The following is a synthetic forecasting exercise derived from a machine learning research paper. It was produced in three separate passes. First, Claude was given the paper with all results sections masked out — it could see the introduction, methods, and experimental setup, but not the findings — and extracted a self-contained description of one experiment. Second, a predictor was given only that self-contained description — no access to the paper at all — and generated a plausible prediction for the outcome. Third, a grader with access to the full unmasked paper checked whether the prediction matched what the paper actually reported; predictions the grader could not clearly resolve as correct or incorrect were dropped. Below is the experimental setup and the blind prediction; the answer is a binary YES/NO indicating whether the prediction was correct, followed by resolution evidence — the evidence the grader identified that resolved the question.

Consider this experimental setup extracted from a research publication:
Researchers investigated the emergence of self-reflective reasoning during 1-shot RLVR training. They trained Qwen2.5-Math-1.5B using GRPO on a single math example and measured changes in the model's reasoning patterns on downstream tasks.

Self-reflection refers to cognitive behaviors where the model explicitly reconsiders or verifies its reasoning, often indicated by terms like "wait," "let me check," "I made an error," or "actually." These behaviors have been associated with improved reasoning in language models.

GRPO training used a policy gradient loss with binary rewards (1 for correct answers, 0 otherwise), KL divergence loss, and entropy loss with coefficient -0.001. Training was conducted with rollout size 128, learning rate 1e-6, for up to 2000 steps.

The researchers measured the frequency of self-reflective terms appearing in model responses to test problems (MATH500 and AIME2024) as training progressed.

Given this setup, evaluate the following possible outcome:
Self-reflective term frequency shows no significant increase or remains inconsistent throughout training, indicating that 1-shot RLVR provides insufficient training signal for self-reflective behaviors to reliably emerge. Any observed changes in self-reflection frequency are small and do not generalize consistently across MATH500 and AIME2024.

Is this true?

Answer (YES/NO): NO